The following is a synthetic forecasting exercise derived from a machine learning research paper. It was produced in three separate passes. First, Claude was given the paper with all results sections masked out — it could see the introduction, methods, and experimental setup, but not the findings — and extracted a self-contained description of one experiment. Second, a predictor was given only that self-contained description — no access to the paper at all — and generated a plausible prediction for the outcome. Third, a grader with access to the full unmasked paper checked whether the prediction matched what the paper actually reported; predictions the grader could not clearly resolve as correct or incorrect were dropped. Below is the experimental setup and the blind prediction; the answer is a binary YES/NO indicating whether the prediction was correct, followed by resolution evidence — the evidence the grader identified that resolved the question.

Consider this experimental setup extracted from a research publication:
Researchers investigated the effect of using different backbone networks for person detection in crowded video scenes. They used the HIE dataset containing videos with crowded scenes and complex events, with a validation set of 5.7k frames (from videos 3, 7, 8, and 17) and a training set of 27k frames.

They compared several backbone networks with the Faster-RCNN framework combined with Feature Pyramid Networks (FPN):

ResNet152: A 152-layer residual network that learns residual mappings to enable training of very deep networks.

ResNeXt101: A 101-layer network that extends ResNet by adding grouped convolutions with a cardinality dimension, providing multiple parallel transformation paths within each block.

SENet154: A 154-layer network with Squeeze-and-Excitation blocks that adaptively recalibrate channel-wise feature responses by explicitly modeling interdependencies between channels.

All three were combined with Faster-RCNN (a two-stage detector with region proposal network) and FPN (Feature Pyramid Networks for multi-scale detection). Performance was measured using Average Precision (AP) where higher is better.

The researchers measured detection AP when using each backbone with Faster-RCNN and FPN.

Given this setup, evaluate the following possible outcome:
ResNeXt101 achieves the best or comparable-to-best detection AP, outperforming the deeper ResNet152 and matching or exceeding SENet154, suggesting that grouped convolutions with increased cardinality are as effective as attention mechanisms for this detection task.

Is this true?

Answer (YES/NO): NO